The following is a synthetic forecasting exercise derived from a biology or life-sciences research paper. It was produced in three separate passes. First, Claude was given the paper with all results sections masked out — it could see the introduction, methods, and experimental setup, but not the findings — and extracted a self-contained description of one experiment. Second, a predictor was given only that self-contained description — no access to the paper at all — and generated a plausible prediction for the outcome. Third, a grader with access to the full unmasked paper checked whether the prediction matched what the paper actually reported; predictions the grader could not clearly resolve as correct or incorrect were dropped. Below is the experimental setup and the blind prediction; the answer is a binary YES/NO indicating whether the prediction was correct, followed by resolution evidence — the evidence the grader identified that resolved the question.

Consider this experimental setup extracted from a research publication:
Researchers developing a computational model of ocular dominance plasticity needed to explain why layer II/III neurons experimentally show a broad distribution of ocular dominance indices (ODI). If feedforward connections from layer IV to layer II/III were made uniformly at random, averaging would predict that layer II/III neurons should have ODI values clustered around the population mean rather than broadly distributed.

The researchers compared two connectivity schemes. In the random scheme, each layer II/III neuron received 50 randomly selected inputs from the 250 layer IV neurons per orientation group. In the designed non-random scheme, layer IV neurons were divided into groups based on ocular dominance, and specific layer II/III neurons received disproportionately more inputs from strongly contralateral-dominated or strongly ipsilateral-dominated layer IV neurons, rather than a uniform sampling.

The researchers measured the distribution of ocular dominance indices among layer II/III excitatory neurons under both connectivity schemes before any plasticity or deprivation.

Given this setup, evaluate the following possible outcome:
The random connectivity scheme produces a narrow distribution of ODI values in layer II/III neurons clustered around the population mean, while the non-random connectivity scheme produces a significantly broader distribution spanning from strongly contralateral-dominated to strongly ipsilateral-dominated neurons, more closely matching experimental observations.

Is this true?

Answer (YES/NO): YES